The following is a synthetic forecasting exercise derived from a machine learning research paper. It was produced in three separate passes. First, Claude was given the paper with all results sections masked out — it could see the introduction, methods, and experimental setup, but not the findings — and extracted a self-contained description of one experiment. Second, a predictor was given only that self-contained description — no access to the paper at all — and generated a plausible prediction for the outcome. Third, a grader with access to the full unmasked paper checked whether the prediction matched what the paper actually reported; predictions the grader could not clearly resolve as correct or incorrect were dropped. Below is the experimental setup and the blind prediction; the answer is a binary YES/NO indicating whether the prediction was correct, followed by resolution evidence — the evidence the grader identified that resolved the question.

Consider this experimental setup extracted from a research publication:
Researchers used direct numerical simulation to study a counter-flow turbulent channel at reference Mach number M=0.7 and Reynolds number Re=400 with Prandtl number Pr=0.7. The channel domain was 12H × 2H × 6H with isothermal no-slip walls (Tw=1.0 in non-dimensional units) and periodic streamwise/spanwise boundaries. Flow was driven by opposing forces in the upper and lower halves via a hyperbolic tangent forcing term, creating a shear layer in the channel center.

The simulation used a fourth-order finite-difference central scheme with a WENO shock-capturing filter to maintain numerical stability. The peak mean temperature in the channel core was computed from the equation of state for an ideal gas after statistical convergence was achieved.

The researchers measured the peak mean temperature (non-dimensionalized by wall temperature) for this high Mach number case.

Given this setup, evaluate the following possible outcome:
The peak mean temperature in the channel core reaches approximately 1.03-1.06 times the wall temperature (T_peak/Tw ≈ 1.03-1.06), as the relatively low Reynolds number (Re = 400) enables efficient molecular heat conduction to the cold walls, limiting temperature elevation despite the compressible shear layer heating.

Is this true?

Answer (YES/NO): NO